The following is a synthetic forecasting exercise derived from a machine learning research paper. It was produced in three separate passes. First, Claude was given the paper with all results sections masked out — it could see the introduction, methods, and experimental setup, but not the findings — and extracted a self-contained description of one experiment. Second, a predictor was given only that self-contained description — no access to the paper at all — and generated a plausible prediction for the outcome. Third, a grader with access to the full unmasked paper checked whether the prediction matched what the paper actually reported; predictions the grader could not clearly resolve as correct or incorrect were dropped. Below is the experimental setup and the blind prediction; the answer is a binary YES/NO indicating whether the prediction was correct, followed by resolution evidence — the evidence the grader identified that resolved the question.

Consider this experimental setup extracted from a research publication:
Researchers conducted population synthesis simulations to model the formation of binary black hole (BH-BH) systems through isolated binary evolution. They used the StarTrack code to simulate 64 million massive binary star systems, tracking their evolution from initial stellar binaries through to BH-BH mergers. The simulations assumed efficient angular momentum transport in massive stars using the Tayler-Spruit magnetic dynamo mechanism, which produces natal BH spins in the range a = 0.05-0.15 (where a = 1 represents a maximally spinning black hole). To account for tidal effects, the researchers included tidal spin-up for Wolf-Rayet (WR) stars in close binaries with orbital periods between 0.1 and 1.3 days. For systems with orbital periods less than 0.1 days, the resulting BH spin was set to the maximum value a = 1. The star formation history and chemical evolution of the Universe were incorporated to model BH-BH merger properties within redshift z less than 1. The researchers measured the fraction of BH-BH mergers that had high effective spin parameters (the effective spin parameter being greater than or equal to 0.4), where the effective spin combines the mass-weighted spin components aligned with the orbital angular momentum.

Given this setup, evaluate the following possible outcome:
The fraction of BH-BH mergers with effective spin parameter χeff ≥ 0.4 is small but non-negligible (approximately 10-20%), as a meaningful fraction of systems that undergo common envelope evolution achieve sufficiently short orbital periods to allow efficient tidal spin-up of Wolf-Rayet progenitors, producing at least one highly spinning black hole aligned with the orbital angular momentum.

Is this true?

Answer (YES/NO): YES